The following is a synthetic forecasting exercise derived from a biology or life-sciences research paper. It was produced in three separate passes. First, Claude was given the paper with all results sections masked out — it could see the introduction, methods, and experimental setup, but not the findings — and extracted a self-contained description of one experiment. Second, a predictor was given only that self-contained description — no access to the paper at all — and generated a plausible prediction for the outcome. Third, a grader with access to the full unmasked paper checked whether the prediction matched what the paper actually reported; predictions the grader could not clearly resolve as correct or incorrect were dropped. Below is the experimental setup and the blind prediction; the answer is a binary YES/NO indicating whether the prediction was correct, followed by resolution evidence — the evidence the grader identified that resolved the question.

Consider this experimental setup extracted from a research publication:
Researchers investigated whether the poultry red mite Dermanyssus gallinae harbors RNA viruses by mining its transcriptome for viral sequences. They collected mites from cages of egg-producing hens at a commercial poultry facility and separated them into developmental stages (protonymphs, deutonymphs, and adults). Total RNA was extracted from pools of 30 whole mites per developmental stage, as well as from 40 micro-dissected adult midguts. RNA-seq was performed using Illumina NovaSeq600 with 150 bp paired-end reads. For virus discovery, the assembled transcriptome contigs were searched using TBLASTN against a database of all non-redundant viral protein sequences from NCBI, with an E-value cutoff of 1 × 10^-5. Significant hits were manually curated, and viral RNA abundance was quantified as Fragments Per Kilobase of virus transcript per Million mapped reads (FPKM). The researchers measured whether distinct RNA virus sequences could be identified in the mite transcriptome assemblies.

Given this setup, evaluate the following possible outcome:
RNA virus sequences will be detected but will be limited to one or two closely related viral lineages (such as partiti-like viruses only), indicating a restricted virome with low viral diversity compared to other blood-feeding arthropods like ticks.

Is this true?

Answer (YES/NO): NO